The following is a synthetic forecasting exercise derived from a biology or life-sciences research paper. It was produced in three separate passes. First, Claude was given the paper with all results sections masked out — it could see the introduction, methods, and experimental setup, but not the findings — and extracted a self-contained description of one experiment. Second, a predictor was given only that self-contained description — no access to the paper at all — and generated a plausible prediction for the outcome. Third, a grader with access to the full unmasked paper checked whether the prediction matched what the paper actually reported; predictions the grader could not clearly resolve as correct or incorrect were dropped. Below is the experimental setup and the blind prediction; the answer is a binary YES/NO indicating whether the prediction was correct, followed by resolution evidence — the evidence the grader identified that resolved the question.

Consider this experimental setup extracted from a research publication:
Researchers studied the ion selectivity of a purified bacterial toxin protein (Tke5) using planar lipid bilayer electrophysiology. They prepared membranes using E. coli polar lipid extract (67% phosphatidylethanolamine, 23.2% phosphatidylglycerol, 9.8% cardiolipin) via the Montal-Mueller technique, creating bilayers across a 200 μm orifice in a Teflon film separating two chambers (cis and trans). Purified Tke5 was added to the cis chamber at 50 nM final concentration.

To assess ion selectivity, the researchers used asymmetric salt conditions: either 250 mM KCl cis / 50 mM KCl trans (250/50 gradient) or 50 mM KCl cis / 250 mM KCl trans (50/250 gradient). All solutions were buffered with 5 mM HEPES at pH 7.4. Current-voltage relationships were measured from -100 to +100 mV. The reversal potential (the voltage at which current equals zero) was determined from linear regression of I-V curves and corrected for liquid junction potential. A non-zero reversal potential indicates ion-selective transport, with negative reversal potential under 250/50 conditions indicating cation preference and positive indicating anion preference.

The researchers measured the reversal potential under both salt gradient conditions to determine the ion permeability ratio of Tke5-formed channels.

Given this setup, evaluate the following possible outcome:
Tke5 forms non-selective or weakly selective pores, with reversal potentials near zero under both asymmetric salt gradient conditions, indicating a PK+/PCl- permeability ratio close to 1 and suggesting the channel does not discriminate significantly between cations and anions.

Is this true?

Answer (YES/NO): NO